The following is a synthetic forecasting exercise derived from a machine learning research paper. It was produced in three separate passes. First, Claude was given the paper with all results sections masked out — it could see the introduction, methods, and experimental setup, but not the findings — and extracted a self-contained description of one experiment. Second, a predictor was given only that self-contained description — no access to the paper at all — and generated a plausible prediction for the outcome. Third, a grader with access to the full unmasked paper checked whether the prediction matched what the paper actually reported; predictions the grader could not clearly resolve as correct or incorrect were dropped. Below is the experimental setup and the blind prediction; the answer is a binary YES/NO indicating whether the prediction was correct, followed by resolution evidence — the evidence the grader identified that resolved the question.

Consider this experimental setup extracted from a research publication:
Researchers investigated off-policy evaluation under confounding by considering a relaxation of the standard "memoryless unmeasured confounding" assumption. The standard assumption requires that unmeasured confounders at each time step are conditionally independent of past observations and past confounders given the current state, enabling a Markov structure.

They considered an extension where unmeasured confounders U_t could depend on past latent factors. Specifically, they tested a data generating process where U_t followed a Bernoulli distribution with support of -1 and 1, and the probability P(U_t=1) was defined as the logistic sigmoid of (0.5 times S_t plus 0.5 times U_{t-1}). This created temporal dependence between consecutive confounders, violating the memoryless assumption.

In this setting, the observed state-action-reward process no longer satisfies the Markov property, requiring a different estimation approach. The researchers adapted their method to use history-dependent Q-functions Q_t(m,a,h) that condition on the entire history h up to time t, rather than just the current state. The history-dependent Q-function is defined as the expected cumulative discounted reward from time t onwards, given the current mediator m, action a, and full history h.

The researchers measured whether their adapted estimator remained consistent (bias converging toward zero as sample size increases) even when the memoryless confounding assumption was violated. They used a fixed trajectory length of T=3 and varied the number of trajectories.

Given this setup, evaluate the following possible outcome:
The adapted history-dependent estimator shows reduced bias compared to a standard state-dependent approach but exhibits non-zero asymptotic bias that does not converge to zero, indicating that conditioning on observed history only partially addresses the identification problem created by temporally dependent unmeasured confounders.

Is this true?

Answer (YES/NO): NO